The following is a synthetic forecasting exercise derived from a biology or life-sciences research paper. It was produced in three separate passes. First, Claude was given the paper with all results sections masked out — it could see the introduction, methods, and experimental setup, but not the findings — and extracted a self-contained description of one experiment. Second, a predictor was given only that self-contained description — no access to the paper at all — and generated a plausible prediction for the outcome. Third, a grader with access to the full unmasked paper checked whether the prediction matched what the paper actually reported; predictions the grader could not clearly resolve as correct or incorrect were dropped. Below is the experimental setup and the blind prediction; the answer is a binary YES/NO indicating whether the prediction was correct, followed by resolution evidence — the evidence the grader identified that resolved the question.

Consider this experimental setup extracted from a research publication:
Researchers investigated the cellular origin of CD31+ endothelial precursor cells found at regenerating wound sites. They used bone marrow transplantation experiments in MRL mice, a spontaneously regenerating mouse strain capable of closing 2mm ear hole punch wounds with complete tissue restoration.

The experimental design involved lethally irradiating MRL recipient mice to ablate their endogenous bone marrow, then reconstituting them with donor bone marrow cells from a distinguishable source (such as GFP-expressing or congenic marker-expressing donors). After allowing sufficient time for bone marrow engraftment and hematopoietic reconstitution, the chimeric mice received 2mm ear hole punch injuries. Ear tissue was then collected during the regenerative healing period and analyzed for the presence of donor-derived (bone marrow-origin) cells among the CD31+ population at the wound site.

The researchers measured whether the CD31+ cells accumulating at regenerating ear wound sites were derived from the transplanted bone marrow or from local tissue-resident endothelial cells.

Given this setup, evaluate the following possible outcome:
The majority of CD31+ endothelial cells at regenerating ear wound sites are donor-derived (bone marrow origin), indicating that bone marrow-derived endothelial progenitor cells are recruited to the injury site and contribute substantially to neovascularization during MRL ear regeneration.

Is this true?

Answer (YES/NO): YES